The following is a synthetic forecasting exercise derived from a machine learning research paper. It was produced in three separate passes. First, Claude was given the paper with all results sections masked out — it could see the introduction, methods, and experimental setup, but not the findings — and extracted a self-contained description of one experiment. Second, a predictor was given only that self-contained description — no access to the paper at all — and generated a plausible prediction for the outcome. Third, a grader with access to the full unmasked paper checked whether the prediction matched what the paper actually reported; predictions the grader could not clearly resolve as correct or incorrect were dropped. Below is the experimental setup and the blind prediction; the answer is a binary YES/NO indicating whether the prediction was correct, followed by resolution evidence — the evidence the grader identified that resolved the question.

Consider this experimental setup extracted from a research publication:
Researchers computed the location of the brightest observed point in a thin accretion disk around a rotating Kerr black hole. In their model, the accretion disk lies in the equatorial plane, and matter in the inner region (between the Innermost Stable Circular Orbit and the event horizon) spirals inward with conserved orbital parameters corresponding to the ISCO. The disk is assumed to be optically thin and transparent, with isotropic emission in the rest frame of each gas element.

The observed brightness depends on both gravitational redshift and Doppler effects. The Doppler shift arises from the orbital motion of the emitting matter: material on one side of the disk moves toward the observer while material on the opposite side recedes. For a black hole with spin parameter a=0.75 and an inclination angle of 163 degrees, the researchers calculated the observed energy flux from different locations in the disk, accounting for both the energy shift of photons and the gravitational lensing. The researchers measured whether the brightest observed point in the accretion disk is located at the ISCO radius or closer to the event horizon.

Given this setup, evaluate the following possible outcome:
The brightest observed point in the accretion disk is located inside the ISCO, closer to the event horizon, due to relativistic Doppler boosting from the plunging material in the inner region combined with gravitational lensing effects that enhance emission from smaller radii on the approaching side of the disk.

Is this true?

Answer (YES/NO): NO